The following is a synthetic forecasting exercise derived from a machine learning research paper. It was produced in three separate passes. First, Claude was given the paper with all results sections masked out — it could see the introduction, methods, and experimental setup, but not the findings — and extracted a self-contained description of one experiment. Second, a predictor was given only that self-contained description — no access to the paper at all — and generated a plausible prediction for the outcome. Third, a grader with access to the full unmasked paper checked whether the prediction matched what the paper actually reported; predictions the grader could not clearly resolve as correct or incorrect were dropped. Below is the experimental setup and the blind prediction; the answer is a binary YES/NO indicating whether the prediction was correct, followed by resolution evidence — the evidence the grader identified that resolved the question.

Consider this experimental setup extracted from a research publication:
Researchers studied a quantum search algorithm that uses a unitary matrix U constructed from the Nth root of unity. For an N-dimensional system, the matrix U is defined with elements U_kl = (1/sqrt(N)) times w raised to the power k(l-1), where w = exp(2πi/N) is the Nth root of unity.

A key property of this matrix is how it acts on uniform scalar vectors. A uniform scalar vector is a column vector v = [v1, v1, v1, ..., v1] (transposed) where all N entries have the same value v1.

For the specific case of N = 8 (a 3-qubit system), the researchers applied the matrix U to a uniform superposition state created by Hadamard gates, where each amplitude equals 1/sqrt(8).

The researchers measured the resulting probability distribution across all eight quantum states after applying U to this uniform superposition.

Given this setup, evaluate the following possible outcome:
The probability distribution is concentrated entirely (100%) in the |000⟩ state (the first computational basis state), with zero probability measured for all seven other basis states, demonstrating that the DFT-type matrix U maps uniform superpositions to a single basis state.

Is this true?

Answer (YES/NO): NO